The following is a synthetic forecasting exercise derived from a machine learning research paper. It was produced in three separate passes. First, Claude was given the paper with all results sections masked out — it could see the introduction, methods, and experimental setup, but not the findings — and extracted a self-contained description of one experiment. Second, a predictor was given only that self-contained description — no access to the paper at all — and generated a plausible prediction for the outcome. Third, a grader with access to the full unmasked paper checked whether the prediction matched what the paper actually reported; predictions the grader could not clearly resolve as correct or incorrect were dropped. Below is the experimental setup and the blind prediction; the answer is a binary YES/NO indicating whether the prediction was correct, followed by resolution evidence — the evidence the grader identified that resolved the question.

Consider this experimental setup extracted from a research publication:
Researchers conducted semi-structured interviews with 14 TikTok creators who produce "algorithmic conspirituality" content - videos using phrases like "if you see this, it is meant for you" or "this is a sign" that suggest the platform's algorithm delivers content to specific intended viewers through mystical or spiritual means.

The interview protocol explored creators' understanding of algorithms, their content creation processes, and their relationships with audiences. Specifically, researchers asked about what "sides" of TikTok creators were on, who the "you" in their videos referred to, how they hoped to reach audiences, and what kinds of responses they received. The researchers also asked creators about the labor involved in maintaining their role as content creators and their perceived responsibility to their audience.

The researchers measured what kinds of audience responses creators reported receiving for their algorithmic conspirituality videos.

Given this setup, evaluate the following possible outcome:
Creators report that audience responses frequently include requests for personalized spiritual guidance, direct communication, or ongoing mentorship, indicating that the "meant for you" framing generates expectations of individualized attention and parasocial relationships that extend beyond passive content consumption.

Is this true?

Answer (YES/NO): YES